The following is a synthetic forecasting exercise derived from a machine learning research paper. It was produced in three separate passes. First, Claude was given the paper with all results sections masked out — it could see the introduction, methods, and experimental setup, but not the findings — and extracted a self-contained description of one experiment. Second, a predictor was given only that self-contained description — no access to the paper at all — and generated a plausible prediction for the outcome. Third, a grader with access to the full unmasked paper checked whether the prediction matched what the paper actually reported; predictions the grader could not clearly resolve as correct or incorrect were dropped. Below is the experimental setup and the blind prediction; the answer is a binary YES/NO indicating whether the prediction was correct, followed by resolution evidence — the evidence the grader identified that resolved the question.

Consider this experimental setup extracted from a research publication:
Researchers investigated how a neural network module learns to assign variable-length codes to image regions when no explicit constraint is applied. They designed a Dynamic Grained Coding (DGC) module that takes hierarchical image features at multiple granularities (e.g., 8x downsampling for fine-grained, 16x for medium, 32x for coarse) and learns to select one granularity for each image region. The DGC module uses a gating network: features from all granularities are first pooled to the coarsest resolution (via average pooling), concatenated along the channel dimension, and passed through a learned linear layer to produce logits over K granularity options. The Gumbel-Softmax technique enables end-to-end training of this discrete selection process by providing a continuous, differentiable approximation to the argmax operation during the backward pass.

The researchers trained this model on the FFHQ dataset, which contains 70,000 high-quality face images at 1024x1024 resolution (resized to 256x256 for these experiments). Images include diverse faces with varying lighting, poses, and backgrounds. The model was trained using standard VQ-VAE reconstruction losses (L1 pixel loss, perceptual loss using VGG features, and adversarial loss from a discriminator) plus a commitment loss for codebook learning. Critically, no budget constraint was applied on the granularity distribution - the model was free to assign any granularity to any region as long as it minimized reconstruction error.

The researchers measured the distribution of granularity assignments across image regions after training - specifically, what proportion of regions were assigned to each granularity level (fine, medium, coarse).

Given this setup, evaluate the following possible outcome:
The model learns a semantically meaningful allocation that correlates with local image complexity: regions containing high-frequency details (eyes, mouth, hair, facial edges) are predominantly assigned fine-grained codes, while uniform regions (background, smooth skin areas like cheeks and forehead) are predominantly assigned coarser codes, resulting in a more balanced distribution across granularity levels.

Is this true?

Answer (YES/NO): NO